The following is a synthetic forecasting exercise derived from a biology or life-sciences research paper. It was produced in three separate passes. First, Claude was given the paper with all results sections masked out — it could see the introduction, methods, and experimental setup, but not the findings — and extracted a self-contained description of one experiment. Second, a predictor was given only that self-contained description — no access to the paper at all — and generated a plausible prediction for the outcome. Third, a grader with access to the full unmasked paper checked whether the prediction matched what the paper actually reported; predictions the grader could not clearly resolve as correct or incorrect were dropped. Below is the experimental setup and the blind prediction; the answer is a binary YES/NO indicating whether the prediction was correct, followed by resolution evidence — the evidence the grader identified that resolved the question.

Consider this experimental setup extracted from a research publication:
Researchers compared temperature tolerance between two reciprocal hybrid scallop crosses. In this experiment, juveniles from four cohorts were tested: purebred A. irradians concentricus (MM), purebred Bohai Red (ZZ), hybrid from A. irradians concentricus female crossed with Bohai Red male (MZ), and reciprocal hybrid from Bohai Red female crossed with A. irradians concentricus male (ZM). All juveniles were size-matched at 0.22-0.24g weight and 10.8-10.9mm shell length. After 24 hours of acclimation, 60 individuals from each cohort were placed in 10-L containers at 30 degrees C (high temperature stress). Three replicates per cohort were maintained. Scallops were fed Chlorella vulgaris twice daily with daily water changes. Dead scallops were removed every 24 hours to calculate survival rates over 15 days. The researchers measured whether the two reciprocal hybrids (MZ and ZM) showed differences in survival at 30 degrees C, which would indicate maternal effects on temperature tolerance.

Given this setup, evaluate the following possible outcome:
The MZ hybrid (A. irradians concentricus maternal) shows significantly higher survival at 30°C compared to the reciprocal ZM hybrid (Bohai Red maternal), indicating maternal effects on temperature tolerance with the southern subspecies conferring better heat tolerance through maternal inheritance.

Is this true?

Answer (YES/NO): NO